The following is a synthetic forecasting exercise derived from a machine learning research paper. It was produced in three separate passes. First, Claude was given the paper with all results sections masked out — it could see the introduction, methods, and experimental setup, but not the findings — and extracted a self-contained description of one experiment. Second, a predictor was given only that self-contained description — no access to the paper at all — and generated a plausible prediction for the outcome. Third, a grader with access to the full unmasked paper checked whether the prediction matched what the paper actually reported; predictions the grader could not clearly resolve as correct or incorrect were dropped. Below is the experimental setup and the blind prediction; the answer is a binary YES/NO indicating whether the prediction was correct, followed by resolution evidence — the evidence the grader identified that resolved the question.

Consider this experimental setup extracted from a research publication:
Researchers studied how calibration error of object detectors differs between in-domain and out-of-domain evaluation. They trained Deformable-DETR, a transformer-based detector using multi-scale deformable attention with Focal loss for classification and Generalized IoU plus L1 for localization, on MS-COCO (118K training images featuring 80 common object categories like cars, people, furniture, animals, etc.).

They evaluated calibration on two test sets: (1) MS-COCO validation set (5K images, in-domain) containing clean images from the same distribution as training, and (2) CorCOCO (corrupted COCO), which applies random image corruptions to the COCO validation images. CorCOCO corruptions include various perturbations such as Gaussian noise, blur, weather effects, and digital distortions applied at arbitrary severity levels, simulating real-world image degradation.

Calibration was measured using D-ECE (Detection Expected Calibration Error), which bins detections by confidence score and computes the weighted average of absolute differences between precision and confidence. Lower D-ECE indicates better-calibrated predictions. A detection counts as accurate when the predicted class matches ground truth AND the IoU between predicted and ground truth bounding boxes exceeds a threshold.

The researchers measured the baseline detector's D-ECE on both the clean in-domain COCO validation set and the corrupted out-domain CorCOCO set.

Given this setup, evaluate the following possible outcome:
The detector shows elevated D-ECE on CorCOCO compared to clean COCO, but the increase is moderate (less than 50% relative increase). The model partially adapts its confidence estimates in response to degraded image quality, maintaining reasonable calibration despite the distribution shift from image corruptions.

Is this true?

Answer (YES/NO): NO